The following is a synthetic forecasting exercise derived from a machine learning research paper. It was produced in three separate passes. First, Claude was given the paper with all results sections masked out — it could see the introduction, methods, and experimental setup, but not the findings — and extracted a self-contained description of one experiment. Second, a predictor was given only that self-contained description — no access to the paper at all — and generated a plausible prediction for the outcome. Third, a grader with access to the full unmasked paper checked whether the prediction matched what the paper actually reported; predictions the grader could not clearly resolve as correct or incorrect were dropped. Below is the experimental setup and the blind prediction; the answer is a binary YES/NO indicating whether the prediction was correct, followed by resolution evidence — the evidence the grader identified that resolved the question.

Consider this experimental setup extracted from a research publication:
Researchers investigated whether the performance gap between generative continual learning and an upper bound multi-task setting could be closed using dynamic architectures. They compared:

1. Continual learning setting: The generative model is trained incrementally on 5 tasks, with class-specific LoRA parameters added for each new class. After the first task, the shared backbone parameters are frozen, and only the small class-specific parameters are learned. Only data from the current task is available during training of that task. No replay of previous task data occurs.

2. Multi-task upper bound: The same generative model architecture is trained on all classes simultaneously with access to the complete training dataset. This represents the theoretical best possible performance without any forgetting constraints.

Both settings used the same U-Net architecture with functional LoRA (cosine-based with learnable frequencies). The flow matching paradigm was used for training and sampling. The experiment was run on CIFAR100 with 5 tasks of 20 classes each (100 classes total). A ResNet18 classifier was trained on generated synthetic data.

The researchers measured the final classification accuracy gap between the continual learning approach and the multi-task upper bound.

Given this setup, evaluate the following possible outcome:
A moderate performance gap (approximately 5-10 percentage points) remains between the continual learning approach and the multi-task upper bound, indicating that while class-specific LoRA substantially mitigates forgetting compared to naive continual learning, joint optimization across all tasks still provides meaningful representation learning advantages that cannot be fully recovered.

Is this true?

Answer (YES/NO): NO